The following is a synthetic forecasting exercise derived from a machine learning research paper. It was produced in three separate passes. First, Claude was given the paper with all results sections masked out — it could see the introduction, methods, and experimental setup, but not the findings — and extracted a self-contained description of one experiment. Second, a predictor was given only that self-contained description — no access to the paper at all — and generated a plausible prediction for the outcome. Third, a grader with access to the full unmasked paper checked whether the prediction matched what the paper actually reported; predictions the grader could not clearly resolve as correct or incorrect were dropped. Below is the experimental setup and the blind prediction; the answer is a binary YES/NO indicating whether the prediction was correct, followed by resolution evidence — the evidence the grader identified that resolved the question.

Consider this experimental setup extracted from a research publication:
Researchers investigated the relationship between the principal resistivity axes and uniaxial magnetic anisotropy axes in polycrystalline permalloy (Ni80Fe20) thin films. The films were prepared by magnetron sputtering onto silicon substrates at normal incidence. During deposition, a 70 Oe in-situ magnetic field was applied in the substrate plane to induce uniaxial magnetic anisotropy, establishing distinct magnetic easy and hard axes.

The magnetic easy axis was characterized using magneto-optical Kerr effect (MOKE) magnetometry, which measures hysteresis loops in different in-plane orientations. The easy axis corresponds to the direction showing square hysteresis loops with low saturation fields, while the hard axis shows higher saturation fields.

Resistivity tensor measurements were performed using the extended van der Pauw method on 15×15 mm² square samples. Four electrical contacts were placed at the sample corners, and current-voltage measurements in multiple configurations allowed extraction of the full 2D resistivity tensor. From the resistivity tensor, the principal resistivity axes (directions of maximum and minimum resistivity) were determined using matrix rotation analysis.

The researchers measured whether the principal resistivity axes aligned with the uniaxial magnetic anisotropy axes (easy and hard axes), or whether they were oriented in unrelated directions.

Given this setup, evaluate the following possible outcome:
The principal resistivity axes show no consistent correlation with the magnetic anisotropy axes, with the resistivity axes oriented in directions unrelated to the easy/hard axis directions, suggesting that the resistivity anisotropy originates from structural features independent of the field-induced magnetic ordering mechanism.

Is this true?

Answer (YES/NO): NO